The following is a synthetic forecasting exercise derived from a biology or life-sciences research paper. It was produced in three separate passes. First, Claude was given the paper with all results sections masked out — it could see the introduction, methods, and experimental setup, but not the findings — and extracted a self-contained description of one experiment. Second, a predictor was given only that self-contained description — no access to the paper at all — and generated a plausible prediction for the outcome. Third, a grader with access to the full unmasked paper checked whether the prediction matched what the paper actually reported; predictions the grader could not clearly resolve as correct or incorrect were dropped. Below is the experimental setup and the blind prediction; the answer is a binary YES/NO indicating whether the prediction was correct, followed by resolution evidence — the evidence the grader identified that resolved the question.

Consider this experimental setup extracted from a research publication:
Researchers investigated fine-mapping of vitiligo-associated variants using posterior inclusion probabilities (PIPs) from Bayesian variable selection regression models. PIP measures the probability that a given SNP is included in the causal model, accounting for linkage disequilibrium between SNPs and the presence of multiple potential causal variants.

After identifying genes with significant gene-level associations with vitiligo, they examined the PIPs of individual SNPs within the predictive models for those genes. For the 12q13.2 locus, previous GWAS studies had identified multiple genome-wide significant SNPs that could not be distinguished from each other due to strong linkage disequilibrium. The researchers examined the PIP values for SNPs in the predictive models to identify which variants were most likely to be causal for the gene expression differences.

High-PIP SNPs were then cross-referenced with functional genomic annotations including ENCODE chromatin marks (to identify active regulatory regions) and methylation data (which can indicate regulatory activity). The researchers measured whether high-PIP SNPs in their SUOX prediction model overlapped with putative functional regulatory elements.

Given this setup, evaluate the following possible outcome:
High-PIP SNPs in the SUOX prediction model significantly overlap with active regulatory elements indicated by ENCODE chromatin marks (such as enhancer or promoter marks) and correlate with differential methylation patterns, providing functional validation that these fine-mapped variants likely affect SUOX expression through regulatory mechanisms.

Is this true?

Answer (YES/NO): NO